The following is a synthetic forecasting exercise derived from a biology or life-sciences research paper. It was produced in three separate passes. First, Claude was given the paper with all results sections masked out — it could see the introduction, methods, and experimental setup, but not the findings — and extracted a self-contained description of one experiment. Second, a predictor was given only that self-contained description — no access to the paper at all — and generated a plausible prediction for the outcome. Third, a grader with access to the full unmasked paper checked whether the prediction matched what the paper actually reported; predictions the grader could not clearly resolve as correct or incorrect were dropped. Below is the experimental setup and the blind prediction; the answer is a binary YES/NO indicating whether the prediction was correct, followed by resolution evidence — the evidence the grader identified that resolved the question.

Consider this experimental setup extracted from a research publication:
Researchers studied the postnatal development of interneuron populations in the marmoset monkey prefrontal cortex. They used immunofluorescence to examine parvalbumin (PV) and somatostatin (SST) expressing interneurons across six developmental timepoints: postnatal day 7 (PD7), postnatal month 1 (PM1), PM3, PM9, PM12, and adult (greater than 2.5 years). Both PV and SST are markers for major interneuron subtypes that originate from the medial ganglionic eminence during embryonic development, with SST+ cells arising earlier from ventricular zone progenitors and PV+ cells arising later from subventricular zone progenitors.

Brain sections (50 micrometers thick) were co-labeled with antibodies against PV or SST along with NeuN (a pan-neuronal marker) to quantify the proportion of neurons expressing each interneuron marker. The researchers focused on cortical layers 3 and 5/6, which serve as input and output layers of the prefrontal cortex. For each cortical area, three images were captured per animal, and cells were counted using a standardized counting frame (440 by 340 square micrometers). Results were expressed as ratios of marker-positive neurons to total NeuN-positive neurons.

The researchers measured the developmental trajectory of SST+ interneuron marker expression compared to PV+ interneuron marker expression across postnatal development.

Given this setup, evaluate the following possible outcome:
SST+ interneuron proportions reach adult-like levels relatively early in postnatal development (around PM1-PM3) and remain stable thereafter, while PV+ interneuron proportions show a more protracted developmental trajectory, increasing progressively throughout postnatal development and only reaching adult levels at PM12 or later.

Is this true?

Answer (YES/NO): NO